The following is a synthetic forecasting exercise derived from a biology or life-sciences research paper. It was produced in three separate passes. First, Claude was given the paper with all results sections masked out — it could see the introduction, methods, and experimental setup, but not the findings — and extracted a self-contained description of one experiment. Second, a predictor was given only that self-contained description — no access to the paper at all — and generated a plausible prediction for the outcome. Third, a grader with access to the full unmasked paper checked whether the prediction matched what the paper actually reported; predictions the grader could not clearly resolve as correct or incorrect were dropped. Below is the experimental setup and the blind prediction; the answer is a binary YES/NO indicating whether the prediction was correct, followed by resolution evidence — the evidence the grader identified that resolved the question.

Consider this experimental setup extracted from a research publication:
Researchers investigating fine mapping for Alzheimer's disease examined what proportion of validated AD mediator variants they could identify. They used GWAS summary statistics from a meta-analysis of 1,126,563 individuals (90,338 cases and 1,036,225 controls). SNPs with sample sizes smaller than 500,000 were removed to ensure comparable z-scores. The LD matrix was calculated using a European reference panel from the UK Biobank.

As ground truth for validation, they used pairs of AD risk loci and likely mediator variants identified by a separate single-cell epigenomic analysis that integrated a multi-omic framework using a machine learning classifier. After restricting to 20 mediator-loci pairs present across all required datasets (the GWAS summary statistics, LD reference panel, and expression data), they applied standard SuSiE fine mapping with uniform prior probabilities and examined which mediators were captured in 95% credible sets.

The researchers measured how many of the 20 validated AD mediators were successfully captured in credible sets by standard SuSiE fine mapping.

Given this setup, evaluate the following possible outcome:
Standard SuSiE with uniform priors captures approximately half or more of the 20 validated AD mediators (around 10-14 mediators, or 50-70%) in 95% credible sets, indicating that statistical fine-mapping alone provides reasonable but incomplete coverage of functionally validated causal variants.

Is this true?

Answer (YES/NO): NO